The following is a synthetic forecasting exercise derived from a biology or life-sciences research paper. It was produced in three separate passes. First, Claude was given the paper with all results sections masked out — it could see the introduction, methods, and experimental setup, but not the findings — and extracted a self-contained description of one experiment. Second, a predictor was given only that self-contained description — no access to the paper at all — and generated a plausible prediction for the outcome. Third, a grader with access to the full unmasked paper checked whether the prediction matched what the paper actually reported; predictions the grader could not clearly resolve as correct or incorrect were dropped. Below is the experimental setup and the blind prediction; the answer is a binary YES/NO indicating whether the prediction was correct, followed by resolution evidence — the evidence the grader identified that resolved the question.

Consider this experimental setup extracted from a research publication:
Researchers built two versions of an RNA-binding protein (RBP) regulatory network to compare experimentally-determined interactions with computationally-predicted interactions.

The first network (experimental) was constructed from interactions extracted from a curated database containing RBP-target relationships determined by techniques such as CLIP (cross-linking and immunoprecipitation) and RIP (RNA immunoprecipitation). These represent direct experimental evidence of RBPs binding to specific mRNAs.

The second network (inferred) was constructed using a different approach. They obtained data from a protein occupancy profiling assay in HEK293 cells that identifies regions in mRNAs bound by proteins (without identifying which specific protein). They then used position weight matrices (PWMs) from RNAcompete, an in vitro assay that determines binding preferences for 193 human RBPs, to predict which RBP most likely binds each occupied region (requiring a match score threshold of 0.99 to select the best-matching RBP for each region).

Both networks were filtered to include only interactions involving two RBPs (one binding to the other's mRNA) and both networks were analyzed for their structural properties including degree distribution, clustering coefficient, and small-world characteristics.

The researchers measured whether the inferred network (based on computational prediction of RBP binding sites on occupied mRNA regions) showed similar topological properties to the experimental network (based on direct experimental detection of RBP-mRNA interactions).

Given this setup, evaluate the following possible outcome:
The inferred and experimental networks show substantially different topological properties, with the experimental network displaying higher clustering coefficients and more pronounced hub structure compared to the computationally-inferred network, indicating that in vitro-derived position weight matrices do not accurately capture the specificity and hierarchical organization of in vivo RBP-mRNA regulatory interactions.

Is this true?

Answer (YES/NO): NO